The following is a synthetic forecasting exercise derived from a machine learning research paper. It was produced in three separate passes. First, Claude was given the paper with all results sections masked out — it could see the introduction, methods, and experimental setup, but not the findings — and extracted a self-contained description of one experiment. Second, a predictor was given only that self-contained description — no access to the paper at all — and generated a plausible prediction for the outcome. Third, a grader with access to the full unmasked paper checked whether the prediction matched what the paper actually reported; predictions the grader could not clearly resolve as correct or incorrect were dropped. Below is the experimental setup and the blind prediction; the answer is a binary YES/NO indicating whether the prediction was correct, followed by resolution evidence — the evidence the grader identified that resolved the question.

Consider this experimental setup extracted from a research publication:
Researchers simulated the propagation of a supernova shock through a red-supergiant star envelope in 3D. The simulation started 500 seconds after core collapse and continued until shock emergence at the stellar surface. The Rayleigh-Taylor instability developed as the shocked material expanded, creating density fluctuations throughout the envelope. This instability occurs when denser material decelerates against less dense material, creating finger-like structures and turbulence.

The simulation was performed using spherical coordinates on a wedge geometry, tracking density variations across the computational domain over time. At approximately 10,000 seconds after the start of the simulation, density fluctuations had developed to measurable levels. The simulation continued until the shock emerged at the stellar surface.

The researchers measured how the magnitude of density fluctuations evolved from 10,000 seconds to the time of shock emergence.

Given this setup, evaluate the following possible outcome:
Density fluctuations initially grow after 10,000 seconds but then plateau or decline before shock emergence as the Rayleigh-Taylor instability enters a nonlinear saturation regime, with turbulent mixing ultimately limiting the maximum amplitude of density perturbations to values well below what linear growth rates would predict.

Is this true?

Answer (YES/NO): YES